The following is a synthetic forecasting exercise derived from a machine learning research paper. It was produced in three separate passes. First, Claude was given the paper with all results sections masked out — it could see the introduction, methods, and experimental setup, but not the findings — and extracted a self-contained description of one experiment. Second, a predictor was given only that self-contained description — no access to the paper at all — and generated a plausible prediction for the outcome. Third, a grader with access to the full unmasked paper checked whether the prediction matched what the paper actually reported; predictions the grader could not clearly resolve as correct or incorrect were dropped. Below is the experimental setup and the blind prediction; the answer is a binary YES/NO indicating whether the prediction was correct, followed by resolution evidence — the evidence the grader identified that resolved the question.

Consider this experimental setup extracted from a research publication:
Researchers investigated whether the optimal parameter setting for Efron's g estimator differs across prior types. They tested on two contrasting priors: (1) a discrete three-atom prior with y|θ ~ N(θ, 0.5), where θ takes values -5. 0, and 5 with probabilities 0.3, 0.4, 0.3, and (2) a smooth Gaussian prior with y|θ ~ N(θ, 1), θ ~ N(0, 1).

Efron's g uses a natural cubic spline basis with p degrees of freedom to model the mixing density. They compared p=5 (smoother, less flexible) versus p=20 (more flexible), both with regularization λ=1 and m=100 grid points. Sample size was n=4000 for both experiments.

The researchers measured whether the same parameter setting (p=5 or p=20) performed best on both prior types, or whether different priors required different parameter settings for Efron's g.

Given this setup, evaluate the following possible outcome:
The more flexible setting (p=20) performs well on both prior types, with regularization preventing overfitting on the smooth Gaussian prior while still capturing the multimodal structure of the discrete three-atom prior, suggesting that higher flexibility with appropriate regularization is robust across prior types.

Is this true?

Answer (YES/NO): NO